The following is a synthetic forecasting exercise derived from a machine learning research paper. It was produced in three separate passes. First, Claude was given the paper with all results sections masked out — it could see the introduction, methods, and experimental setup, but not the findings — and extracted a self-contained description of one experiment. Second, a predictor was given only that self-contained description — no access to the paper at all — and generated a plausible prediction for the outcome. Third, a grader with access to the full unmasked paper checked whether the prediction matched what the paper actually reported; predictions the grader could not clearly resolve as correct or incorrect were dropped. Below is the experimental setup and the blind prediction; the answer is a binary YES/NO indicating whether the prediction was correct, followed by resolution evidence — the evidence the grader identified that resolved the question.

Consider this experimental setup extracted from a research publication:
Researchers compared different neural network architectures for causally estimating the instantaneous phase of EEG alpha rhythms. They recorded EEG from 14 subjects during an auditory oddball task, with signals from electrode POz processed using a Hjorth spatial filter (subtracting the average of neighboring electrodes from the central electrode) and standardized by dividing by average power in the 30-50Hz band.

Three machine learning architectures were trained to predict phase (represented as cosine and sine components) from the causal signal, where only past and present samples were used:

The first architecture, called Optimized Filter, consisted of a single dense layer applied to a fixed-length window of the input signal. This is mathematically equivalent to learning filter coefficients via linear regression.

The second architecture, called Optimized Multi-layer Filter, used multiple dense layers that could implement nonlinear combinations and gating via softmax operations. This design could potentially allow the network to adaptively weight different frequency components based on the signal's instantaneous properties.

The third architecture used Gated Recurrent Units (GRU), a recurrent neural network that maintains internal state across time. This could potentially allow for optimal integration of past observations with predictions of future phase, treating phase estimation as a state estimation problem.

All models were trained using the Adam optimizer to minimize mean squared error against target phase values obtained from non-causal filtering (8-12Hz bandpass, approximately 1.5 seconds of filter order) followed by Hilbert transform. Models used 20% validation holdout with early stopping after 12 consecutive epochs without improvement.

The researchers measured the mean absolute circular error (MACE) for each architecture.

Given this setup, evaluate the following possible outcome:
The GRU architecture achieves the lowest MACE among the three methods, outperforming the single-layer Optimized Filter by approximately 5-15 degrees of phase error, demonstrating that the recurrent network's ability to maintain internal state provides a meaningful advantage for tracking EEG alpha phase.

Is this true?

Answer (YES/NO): NO